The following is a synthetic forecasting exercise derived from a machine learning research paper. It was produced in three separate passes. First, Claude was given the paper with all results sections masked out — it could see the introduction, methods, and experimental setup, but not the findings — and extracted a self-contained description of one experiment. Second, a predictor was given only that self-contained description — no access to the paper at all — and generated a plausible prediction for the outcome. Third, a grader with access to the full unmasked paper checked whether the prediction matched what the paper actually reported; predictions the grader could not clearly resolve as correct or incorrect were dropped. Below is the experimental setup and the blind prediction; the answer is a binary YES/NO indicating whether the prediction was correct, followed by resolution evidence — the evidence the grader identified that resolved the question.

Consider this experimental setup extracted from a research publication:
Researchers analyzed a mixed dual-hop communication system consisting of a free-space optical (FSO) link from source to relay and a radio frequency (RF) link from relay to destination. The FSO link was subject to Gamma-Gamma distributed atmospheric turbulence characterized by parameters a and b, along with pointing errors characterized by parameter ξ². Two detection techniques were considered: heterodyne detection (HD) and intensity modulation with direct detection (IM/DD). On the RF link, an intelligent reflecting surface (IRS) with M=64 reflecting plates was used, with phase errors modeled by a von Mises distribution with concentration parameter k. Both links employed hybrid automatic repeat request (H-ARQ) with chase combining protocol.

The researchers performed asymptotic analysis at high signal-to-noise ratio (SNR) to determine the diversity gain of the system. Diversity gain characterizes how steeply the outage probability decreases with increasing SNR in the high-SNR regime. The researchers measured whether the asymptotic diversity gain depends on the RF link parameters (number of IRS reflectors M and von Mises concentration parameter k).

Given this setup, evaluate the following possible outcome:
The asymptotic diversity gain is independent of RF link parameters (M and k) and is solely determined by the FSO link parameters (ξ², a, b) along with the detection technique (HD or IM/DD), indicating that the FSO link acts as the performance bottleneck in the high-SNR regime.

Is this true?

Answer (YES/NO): YES